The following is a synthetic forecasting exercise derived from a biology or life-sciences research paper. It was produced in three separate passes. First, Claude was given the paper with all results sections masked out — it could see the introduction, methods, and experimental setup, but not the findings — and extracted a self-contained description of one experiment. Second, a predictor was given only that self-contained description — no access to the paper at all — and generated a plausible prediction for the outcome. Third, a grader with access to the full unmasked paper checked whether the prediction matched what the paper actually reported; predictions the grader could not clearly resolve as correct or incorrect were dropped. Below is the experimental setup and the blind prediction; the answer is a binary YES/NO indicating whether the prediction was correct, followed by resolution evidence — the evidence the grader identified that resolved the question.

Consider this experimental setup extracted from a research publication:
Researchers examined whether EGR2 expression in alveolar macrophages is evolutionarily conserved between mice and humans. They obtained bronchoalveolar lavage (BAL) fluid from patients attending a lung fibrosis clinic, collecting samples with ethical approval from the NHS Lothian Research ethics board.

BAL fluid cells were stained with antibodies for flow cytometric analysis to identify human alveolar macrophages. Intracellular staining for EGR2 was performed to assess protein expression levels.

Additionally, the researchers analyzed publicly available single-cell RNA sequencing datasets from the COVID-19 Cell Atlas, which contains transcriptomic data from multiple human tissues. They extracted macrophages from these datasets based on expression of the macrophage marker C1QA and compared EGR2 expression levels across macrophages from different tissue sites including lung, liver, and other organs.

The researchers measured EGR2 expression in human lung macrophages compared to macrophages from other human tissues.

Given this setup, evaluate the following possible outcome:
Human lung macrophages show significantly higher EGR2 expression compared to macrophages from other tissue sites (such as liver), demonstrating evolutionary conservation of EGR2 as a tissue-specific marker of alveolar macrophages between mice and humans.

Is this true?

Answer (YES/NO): YES